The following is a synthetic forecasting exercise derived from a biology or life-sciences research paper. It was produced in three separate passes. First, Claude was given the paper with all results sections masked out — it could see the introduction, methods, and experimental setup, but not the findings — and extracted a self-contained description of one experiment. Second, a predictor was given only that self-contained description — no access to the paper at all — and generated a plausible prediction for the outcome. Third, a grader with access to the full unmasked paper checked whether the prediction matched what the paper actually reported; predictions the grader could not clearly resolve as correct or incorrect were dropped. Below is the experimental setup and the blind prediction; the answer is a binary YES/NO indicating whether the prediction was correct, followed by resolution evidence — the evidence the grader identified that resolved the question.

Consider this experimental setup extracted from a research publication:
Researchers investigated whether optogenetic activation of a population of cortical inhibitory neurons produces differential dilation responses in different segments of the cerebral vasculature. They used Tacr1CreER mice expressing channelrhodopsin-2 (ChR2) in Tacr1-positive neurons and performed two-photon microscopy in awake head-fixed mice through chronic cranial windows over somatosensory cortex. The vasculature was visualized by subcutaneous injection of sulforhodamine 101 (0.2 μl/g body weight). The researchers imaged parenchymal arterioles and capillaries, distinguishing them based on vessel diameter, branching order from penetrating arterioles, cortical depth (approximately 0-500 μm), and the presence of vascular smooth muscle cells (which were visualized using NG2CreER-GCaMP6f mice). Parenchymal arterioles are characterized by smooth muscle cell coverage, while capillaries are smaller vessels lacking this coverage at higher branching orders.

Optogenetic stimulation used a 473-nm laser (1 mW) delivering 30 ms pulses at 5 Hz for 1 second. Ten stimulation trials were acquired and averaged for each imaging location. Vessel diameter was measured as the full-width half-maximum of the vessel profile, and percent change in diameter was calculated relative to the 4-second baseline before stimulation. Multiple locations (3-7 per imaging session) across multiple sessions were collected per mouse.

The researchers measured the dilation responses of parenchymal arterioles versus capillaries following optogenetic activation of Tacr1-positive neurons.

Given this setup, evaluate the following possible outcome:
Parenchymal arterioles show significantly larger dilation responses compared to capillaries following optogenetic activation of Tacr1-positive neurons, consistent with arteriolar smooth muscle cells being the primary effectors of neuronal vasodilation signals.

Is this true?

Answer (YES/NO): NO